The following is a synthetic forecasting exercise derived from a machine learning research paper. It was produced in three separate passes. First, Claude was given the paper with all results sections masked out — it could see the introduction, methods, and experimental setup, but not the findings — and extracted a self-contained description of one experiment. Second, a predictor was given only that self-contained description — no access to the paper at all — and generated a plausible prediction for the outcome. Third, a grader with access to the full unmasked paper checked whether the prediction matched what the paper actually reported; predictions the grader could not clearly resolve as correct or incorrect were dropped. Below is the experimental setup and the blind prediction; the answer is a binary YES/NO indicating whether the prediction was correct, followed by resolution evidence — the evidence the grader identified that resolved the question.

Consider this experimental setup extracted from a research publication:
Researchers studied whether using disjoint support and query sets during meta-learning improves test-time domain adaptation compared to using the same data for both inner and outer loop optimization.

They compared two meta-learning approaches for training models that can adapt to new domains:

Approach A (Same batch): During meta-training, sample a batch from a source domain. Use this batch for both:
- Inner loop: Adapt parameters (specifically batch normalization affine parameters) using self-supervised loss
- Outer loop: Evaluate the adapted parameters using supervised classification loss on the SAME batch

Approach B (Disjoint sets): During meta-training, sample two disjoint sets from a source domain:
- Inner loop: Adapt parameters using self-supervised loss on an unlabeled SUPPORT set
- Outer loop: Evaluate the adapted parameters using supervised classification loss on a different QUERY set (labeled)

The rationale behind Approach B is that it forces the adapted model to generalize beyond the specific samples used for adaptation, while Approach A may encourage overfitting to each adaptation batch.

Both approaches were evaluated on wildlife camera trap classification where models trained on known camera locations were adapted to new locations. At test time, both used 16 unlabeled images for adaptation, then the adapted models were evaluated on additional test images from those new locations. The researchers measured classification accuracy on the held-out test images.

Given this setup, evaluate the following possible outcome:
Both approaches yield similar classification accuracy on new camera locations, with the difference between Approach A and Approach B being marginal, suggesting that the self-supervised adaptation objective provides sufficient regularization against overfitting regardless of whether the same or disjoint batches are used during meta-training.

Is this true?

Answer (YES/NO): NO